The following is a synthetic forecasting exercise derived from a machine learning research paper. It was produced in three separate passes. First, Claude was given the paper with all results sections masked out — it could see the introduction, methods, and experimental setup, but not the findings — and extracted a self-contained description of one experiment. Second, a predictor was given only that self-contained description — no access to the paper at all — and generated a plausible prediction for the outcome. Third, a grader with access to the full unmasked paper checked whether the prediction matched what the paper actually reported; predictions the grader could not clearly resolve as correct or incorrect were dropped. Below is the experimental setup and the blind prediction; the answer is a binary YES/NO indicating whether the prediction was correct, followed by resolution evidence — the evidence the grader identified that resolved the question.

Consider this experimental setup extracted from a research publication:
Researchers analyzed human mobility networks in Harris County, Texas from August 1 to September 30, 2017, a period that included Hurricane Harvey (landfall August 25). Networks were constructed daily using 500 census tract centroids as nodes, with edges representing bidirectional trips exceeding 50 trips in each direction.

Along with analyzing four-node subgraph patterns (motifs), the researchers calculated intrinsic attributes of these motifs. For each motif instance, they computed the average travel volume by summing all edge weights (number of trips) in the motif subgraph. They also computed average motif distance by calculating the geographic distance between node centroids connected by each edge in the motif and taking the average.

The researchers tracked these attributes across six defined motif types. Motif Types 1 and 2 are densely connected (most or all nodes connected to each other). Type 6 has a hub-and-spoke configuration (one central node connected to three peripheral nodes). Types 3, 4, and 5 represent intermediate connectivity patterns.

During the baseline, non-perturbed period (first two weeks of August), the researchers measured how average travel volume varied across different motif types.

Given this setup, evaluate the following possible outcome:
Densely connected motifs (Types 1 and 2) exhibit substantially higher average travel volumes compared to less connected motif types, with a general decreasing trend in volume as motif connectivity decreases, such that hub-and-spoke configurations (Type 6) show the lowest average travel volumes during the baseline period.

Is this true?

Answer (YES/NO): NO